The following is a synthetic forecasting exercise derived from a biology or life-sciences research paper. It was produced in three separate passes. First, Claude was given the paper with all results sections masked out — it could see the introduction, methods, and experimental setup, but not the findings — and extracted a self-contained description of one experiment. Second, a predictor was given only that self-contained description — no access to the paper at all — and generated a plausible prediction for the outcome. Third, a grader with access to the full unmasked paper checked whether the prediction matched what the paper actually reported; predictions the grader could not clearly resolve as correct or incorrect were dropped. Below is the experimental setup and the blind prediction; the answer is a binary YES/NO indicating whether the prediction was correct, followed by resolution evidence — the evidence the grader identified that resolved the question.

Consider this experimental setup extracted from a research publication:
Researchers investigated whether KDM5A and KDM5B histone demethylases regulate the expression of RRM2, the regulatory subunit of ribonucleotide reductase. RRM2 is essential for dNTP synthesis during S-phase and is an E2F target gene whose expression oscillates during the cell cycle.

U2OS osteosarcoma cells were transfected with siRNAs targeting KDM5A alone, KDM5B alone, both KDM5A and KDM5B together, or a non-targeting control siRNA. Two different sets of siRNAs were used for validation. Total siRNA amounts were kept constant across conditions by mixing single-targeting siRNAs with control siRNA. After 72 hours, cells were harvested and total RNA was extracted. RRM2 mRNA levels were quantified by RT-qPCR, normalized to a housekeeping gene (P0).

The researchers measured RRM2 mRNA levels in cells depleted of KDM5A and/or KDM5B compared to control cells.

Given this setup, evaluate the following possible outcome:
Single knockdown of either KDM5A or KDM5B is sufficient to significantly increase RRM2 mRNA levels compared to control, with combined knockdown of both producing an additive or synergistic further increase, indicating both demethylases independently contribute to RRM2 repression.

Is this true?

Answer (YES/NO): NO